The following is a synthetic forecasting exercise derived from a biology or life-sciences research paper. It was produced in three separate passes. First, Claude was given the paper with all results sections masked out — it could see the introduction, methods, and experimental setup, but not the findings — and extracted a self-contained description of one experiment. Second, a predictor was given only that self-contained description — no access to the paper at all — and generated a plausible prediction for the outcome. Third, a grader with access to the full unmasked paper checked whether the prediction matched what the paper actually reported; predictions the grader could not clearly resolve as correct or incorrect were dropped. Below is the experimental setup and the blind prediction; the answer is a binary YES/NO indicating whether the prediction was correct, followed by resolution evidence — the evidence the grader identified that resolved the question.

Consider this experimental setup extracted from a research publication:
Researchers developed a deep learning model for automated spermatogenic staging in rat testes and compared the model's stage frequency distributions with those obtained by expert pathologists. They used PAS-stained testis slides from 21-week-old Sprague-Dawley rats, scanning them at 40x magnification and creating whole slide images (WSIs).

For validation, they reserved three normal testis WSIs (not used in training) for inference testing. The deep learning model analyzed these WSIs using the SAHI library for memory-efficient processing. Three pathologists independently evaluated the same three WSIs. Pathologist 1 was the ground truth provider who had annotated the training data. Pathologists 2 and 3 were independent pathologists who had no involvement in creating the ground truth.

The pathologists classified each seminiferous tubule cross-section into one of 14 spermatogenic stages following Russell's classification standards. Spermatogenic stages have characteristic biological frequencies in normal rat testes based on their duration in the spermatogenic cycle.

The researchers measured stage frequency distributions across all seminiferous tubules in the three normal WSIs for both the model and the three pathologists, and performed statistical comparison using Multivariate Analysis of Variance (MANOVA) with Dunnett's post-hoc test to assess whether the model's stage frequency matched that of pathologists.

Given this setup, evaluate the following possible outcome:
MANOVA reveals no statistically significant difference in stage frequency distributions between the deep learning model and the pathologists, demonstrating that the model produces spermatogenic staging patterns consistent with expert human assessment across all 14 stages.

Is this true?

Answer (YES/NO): YES